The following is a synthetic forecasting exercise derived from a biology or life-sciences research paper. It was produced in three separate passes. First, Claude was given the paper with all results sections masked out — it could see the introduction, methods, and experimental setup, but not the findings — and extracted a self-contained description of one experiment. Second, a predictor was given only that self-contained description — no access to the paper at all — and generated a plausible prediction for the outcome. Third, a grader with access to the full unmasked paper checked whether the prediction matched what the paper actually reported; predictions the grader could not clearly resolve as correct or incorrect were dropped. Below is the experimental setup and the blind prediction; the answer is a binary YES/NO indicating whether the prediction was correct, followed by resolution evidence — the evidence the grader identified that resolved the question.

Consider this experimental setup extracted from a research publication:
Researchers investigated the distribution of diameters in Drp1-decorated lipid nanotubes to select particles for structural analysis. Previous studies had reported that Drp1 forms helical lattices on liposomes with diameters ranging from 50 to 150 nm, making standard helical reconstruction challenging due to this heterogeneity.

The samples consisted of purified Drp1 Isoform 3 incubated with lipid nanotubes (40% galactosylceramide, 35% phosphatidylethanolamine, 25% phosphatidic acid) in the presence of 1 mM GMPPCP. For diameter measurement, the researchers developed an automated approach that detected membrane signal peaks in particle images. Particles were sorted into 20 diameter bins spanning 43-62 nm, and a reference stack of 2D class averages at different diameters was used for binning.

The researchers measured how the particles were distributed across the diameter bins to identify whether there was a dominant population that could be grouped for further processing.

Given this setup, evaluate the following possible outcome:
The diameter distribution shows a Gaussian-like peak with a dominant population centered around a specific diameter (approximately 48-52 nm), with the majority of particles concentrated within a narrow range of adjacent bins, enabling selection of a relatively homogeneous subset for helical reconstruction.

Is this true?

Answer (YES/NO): NO